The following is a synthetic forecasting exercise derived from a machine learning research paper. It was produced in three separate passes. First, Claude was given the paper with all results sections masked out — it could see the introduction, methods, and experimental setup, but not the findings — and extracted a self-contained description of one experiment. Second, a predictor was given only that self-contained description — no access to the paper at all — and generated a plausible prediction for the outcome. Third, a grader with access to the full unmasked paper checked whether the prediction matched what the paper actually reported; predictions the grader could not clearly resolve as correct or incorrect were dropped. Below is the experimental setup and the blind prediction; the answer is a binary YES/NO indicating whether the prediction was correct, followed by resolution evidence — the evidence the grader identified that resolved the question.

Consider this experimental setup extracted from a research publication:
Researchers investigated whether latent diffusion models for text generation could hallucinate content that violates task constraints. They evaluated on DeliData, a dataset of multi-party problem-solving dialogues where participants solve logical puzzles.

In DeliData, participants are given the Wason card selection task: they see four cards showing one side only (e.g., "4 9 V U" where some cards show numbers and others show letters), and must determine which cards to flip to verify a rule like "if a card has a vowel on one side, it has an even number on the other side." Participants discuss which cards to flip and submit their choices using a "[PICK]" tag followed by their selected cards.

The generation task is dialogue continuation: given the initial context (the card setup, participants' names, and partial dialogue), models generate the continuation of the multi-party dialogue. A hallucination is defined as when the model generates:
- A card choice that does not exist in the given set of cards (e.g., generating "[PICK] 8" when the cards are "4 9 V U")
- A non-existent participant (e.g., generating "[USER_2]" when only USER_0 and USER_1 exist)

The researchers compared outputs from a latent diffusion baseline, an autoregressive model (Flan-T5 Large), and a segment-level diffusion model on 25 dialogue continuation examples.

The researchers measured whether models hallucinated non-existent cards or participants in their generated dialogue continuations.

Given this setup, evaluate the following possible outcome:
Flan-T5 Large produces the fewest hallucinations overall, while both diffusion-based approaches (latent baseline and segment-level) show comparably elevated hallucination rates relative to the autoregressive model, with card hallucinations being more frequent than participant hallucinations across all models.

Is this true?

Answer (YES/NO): NO